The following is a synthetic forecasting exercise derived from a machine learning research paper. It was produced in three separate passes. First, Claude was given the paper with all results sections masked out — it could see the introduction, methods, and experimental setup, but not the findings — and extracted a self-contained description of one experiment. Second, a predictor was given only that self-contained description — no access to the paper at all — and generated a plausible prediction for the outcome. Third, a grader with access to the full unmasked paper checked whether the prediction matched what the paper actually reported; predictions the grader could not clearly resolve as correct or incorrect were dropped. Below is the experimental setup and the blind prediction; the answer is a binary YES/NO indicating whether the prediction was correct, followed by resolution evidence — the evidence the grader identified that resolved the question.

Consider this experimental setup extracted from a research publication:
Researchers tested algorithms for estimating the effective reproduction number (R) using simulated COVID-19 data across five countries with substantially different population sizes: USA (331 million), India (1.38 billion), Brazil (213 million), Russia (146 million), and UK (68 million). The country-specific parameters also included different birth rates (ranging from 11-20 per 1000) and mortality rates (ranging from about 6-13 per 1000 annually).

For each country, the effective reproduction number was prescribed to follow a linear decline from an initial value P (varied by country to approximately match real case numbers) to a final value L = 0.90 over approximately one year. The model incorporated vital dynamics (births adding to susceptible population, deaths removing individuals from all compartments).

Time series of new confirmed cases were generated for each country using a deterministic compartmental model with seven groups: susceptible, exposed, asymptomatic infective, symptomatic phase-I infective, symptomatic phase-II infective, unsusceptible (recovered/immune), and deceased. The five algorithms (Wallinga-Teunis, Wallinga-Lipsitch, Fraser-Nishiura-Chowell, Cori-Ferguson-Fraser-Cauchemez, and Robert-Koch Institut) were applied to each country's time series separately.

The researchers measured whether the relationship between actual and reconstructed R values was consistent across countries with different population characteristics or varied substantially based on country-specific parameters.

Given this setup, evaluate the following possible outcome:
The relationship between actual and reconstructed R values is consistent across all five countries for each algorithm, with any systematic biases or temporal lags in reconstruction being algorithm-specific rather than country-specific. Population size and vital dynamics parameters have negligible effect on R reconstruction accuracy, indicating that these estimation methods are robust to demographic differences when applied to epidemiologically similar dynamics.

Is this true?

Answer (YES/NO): YES